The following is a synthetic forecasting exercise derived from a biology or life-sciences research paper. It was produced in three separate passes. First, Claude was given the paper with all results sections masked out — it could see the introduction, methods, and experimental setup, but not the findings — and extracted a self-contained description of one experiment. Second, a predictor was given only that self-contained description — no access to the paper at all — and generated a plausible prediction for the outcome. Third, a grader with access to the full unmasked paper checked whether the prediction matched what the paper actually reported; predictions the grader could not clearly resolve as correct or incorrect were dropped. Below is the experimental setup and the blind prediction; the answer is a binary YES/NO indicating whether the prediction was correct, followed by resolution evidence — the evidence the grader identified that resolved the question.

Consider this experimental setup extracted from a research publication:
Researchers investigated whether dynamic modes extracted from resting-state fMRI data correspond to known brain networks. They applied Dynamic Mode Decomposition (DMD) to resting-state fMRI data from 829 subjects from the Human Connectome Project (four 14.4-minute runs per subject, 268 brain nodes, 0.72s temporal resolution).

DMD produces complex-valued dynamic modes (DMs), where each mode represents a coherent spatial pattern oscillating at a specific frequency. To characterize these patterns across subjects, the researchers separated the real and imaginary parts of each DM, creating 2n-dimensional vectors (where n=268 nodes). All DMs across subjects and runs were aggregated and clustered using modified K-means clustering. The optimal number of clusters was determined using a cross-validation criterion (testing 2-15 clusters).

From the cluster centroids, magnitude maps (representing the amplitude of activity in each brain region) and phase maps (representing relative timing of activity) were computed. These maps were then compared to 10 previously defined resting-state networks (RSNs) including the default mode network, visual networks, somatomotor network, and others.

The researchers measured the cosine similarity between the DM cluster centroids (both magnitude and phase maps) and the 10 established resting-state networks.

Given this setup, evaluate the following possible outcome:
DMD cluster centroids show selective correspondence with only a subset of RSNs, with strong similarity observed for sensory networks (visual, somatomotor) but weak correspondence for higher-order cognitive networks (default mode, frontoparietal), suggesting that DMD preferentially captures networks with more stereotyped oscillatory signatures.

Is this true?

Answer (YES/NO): NO